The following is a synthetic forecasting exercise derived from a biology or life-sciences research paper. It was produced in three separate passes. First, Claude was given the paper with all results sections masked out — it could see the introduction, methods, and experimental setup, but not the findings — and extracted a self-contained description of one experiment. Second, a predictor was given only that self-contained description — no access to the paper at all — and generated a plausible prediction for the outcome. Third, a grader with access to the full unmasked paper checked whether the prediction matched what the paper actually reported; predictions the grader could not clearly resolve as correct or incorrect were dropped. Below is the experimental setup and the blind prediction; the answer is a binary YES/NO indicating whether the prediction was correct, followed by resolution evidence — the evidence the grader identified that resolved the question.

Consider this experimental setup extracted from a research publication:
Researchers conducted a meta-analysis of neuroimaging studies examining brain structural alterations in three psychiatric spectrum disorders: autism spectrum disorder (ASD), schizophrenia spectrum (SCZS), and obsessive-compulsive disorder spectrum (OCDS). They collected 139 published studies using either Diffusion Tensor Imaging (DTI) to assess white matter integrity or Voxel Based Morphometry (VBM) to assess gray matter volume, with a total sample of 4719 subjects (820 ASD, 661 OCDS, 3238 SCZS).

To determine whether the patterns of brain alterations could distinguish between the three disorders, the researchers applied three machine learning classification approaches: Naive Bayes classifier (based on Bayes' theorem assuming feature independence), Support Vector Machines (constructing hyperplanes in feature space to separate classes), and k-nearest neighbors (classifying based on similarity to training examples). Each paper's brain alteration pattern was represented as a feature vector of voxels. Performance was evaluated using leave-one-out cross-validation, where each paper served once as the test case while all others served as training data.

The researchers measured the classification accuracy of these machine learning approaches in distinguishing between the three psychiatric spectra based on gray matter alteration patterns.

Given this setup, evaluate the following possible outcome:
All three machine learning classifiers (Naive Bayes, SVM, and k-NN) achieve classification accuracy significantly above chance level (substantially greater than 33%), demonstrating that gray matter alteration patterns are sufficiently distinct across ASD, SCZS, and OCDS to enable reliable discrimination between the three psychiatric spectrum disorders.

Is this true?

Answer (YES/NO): NO